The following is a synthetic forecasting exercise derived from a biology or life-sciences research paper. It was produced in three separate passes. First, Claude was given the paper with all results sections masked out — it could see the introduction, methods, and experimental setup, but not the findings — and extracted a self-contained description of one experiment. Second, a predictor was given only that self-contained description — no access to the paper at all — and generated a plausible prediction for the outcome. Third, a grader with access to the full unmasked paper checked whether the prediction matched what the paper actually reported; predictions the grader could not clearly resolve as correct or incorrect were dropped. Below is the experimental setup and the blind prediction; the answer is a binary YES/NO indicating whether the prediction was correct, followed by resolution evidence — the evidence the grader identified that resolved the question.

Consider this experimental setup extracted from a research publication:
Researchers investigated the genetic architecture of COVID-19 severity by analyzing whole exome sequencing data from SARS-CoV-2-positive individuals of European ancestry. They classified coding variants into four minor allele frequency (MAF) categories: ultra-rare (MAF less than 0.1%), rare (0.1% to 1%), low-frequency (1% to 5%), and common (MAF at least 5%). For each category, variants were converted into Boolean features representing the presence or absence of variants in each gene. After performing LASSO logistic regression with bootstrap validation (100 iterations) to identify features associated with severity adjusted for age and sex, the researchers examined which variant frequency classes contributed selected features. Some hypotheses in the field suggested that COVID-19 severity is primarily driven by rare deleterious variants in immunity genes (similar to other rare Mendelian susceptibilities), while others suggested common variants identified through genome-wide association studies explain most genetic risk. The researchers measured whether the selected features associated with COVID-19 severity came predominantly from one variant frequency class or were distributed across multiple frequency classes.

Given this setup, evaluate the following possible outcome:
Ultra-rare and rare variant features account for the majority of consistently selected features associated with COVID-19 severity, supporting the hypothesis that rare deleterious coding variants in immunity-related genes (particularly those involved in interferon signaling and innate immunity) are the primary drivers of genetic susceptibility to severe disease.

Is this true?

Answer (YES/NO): NO